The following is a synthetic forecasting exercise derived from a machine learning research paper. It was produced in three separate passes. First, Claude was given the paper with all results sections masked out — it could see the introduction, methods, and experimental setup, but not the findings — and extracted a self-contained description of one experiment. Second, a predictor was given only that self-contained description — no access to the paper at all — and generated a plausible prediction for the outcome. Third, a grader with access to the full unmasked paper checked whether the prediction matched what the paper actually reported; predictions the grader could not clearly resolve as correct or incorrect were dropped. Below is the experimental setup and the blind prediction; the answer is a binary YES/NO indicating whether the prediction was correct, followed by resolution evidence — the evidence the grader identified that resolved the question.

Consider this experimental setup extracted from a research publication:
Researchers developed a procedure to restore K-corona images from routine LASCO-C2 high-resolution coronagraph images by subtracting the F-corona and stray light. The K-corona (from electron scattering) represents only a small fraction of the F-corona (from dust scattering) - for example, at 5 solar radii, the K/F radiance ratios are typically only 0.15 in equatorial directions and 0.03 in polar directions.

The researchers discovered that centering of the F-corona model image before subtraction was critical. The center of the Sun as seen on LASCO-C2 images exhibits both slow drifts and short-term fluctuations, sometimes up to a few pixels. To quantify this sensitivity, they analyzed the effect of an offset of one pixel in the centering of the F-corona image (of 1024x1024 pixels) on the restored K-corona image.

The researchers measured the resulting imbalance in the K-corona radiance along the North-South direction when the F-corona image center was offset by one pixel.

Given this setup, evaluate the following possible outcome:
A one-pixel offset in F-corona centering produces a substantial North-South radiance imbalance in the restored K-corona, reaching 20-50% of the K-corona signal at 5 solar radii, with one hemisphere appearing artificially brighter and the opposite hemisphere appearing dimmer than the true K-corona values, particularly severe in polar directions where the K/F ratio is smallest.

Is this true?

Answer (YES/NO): NO